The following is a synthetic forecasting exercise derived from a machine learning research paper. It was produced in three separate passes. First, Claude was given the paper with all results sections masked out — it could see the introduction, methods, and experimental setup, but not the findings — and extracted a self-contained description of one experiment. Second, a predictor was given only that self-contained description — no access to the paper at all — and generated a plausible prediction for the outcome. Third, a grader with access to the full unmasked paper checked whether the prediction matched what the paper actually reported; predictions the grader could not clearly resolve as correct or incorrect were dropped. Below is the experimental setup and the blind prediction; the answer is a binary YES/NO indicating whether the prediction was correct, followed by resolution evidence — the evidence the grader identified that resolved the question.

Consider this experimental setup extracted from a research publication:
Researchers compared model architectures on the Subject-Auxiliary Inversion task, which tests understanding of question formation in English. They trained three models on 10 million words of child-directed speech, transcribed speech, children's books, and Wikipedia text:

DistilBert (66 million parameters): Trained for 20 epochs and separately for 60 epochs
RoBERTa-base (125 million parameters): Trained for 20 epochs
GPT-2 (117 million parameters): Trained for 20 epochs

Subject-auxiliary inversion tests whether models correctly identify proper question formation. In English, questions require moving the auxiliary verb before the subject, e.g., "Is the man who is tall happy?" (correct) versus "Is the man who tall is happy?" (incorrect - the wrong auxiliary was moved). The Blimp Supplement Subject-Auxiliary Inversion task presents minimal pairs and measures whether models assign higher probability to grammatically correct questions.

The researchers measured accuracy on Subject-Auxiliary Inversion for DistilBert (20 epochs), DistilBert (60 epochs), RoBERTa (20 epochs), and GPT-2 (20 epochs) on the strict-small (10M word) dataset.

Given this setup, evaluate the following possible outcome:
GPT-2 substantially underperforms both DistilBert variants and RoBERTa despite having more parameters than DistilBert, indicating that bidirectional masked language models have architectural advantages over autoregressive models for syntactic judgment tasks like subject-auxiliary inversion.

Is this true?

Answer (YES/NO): NO